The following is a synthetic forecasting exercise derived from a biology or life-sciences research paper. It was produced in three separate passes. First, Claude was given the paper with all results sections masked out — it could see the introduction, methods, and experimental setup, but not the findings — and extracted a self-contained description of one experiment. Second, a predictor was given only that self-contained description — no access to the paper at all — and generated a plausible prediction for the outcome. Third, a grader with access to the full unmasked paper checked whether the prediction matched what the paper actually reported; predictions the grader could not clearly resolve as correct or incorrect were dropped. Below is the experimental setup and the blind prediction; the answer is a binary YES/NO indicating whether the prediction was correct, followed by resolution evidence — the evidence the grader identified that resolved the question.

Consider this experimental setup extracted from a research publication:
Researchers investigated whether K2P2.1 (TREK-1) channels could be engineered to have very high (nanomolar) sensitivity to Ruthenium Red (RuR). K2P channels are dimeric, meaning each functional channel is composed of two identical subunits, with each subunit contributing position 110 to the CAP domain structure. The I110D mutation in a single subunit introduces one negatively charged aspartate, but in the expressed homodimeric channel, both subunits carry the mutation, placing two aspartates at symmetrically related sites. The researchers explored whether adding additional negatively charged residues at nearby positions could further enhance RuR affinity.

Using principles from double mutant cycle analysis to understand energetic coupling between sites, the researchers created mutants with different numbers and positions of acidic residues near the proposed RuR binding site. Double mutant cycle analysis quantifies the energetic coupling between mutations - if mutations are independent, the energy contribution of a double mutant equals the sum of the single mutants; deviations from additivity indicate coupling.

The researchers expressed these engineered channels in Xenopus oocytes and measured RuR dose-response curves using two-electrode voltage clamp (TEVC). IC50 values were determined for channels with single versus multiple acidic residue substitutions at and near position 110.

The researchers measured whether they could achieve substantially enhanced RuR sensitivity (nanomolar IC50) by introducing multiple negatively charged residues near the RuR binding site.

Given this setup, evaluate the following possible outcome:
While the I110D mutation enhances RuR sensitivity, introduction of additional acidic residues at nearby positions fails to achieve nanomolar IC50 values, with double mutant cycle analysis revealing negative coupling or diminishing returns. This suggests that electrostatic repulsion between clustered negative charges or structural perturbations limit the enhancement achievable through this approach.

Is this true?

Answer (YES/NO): NO